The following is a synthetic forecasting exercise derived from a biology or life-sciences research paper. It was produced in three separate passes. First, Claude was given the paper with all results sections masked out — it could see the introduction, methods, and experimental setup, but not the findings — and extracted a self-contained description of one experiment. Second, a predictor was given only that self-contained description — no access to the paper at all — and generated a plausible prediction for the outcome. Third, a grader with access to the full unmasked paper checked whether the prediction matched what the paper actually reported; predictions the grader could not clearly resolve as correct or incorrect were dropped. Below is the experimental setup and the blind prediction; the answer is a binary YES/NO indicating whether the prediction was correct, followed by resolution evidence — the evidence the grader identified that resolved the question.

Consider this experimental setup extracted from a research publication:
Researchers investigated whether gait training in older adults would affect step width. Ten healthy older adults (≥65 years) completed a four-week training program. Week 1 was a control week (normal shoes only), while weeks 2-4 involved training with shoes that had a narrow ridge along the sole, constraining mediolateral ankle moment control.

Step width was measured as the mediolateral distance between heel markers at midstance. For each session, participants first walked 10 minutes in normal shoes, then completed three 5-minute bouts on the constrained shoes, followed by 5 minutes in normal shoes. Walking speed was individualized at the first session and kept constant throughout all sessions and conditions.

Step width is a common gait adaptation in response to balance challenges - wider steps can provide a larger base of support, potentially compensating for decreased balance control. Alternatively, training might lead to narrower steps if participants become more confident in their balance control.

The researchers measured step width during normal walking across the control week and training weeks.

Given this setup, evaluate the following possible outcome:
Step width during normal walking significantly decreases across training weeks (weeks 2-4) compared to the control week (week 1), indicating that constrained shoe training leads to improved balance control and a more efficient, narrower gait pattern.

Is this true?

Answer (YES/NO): NO